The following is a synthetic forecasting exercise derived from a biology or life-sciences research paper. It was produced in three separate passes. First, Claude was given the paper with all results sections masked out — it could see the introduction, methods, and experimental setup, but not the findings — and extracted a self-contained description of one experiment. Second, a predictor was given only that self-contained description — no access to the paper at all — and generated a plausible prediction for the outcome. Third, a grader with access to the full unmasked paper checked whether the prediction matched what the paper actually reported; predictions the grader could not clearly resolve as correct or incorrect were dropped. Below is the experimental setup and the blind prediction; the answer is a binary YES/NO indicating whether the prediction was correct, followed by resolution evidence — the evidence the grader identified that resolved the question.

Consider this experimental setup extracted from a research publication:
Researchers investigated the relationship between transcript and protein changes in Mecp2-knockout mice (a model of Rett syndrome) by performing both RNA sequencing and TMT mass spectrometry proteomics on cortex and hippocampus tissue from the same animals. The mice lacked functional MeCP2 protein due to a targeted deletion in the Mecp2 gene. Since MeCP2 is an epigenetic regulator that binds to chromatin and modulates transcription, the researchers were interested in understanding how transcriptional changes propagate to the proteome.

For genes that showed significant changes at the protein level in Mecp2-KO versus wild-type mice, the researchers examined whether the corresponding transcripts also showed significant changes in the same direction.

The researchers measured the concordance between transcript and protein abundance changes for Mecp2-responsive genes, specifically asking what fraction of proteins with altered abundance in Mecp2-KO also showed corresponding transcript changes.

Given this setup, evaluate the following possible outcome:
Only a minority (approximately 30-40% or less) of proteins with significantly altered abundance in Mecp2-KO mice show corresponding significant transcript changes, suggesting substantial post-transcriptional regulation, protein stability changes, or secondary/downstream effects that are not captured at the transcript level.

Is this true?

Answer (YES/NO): NO